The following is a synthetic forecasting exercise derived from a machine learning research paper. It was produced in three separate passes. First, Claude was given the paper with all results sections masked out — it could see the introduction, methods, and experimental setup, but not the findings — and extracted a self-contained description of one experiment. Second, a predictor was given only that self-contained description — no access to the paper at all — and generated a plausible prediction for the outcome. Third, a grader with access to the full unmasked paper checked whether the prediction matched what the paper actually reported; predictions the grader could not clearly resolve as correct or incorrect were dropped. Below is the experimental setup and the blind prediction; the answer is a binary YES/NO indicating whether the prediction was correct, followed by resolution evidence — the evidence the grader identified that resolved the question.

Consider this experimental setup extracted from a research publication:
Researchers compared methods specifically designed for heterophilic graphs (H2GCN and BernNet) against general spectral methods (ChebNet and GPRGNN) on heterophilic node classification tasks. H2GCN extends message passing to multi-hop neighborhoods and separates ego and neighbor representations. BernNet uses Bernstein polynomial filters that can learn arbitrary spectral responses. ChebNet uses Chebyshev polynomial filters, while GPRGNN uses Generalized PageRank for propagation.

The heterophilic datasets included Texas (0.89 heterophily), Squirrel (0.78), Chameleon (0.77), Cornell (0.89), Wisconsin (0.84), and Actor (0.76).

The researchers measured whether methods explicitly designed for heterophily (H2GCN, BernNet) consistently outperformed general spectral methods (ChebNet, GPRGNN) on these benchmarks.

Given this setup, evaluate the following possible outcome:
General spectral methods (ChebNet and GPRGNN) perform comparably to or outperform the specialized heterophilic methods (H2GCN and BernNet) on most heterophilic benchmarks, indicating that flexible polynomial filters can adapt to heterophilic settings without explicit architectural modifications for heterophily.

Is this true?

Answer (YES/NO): NO